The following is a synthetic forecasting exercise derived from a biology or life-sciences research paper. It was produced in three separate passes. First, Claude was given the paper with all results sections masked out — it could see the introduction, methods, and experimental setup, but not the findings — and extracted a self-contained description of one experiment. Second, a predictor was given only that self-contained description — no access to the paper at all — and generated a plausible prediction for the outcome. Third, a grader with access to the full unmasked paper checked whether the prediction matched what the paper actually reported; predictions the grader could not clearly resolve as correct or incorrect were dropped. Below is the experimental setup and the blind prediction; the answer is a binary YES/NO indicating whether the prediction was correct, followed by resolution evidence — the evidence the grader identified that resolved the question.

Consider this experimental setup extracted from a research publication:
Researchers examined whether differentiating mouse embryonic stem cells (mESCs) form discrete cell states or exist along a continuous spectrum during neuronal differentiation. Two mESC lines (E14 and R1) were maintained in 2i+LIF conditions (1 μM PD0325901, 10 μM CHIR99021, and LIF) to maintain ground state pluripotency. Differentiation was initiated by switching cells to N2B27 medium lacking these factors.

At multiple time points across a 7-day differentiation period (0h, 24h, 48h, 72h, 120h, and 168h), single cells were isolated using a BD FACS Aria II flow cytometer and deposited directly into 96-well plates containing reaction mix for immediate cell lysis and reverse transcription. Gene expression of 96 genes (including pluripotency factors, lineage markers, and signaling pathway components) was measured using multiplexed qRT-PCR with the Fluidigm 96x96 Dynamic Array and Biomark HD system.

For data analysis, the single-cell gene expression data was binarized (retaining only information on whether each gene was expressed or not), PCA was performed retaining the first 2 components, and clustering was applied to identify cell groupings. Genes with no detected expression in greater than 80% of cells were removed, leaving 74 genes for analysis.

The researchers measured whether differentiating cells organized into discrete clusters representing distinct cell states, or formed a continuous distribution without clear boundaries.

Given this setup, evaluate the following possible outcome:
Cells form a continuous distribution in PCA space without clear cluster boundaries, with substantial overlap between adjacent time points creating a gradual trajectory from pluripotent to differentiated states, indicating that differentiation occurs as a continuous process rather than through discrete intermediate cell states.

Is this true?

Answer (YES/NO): NO